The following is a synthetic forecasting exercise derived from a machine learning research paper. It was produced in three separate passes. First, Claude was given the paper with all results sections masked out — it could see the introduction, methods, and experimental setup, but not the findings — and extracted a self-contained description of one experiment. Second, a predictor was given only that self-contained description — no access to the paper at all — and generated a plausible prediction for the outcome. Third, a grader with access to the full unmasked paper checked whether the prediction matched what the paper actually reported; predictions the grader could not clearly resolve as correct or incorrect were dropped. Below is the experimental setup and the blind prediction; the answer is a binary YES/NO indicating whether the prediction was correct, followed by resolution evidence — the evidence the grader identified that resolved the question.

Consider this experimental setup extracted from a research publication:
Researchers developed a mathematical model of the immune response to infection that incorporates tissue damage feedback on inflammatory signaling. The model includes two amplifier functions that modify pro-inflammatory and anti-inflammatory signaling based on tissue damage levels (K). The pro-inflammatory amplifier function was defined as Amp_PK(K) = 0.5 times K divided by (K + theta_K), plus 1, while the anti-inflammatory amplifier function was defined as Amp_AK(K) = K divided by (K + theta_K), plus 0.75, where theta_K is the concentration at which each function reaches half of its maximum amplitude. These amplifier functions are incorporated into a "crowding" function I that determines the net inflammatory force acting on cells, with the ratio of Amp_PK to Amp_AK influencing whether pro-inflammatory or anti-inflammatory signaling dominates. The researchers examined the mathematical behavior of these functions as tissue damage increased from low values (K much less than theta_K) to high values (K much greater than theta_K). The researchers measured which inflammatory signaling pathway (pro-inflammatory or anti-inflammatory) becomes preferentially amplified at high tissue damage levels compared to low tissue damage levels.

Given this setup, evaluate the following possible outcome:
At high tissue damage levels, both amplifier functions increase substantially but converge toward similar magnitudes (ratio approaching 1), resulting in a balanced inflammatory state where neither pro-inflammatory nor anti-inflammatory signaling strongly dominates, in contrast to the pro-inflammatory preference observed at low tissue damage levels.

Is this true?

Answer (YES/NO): NO